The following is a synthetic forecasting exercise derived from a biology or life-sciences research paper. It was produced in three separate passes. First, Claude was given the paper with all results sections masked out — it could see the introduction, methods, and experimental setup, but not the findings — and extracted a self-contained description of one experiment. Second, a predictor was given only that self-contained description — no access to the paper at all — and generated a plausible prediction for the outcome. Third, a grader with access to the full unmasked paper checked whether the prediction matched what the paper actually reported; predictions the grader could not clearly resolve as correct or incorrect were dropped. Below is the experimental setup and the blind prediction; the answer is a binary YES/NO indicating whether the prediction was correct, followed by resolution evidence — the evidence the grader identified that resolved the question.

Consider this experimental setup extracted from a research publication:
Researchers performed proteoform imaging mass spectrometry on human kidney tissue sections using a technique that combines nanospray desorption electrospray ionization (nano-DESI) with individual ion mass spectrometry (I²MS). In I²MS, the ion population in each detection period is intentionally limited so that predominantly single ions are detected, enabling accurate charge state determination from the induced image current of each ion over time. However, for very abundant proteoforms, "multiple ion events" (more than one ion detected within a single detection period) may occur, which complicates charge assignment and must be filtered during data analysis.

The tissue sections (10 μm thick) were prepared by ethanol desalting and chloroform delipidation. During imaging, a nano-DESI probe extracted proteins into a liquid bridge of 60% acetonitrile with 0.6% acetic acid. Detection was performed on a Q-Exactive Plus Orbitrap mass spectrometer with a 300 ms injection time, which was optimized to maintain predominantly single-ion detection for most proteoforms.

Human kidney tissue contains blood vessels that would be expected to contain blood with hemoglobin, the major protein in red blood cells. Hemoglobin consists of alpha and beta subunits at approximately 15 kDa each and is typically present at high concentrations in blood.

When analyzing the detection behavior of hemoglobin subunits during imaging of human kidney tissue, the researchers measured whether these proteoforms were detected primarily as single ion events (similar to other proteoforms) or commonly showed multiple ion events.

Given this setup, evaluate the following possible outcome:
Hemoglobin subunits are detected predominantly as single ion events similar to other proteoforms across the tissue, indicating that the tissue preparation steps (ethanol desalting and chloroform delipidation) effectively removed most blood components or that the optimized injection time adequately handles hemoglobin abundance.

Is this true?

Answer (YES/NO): NO